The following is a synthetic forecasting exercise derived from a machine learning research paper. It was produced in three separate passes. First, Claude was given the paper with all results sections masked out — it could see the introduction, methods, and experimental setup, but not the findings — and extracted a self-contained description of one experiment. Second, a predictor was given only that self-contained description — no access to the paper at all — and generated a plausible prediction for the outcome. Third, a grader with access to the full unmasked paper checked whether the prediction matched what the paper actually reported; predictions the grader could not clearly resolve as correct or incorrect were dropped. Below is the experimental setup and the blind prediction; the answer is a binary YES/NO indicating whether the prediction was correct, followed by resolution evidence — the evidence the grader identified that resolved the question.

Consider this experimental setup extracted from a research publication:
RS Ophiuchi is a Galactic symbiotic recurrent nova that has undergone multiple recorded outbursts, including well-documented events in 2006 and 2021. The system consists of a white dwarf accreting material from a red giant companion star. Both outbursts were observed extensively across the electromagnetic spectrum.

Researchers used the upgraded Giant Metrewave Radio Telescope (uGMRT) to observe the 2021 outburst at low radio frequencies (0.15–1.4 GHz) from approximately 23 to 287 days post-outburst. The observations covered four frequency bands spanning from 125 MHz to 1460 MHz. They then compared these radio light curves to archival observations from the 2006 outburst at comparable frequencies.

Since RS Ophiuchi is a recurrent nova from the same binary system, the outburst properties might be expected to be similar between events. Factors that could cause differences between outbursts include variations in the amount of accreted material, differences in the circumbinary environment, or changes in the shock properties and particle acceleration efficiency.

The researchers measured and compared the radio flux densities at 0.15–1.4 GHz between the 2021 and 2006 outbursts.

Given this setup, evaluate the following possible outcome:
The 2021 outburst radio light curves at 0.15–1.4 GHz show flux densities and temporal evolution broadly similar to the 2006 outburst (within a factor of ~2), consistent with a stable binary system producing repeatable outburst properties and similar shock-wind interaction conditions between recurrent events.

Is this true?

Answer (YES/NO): NO